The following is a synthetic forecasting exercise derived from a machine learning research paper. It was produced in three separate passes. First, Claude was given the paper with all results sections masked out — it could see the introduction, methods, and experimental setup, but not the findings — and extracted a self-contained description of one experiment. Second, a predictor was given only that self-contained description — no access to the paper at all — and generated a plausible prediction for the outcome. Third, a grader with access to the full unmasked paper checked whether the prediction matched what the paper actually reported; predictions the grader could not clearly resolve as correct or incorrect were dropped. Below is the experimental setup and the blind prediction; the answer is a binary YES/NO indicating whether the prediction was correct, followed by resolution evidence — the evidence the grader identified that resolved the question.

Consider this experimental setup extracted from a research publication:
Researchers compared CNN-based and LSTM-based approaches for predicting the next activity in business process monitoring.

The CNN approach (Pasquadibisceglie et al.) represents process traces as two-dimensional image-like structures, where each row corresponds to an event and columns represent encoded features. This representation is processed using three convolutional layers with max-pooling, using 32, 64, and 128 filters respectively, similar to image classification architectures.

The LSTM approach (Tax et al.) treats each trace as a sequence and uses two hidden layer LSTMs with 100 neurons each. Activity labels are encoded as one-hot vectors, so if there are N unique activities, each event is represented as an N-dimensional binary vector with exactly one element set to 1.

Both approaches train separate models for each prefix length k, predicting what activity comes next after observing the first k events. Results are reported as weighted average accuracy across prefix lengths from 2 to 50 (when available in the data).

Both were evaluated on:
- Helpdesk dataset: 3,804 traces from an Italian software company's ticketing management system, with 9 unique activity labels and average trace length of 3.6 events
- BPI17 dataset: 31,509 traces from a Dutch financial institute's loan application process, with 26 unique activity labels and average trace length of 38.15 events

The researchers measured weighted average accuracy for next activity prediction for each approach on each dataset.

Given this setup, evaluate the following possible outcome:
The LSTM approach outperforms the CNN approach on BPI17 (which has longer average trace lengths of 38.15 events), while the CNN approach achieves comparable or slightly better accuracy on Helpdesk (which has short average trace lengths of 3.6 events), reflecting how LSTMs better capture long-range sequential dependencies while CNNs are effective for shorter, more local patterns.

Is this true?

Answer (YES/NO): YES